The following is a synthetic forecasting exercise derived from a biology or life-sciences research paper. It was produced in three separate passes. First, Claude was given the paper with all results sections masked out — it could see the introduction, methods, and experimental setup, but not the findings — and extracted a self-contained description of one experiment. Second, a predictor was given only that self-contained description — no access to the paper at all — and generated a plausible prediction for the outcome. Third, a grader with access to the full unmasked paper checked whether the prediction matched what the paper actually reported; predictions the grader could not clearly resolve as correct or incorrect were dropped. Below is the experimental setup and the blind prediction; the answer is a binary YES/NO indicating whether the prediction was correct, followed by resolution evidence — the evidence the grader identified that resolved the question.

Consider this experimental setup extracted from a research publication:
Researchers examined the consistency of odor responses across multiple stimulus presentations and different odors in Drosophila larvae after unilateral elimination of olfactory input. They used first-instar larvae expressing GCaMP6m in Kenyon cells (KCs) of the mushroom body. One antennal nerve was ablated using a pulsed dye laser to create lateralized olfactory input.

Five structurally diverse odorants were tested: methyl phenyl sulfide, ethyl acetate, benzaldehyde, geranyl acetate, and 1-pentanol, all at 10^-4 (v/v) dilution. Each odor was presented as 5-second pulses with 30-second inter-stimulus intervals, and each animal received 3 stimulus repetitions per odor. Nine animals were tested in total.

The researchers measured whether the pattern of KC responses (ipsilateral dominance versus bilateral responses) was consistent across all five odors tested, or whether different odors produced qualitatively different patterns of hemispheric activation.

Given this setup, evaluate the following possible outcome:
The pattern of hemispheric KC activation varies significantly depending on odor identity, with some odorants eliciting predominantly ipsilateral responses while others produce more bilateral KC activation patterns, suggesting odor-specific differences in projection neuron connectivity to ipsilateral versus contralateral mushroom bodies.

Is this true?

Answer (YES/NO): NO